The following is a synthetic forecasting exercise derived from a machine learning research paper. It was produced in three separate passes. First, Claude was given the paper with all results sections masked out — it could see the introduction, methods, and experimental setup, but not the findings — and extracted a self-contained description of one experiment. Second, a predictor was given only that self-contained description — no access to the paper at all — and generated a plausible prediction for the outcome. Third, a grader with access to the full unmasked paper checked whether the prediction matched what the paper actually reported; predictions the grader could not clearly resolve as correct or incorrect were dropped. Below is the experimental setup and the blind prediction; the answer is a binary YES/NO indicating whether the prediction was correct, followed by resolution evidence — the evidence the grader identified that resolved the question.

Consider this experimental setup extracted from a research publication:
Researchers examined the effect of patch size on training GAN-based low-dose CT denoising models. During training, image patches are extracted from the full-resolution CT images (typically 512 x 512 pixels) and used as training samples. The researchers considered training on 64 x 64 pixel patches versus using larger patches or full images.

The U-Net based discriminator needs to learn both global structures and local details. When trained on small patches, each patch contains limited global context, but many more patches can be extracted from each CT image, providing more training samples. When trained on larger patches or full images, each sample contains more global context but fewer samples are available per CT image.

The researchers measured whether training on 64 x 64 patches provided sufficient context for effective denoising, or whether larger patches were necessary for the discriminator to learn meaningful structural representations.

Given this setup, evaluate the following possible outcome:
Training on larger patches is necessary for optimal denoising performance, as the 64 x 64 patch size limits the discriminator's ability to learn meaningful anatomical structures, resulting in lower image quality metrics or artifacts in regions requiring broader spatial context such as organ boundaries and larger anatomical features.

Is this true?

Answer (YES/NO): NO